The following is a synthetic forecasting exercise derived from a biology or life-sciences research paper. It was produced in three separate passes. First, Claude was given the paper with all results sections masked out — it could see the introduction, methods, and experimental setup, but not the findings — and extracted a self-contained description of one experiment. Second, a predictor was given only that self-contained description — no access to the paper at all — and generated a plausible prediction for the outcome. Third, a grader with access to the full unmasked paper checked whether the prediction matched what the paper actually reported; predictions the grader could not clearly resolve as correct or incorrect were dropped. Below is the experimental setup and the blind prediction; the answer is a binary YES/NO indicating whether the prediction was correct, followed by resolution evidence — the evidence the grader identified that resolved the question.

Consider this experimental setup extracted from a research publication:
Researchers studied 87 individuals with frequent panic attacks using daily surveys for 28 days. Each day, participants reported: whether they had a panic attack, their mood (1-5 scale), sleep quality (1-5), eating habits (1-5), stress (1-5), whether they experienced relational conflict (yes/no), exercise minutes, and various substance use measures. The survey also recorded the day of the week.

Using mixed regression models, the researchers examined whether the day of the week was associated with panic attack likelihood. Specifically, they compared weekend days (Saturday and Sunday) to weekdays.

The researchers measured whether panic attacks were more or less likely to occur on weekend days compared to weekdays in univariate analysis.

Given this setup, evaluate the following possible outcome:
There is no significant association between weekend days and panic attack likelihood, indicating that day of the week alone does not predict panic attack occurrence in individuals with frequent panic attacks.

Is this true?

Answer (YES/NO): NO